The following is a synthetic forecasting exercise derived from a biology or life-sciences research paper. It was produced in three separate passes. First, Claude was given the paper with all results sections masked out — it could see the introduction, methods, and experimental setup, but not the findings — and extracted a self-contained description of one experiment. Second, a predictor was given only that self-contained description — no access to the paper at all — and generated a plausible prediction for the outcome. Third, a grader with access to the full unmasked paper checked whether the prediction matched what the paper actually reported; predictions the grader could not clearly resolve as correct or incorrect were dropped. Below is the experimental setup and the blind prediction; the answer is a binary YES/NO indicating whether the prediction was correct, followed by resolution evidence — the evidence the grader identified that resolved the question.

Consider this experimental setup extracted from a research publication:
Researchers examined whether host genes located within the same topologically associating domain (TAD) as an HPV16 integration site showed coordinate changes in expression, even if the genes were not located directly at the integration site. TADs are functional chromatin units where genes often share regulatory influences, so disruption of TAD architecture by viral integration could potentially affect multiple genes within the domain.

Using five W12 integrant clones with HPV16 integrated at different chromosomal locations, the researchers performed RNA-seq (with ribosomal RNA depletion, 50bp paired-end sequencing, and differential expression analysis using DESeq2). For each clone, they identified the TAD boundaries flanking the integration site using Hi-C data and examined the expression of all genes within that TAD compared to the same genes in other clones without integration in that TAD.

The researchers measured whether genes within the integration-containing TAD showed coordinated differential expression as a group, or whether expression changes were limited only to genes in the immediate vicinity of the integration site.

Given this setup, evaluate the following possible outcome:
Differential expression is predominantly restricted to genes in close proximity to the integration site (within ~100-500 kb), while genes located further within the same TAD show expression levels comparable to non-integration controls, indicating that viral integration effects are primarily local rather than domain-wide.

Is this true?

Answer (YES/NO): NO